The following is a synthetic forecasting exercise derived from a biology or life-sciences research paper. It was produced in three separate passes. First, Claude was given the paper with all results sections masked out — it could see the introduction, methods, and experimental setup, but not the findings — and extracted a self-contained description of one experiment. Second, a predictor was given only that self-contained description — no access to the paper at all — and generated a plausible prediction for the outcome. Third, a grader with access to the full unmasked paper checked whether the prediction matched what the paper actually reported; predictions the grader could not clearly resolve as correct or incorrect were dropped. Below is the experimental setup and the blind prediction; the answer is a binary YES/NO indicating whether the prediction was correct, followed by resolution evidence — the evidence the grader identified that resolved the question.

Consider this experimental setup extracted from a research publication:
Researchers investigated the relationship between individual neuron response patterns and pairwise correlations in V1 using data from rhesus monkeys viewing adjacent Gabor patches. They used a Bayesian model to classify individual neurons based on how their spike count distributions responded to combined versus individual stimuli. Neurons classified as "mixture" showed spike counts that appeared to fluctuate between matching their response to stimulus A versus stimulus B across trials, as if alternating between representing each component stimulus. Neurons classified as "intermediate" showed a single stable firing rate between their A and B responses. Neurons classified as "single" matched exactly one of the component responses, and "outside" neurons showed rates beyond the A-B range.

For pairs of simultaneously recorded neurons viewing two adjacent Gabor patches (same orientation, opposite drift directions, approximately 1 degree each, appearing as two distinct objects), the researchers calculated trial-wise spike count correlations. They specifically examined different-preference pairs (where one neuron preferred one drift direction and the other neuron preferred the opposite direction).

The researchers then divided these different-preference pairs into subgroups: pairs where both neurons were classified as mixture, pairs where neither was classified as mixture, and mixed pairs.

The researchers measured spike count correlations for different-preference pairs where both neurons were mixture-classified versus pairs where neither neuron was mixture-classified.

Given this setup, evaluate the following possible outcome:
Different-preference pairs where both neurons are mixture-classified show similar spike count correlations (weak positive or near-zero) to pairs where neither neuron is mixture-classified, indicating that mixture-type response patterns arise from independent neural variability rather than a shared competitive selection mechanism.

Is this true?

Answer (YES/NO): NO